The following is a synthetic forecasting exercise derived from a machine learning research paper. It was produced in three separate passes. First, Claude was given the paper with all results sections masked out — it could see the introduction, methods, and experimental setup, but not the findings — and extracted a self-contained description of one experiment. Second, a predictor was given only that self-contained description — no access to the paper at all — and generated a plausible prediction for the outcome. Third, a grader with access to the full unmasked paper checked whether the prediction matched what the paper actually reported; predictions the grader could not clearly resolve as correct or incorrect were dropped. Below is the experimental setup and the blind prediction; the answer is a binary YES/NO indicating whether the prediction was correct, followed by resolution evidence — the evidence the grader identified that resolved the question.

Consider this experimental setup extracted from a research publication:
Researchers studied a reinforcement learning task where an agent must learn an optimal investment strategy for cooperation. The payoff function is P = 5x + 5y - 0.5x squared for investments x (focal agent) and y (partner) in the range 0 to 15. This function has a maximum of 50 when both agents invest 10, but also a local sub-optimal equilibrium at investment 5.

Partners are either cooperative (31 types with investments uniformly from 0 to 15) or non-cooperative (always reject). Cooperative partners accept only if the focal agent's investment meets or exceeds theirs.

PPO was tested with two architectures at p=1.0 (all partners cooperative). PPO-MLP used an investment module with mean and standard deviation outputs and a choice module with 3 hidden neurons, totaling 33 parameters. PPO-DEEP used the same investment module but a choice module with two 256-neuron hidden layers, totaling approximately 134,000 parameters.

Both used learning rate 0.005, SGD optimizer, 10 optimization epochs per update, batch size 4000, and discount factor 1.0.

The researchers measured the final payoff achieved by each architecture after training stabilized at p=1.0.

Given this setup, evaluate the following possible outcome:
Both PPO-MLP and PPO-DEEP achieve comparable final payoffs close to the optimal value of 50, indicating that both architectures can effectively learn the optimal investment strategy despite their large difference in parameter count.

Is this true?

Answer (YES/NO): YES